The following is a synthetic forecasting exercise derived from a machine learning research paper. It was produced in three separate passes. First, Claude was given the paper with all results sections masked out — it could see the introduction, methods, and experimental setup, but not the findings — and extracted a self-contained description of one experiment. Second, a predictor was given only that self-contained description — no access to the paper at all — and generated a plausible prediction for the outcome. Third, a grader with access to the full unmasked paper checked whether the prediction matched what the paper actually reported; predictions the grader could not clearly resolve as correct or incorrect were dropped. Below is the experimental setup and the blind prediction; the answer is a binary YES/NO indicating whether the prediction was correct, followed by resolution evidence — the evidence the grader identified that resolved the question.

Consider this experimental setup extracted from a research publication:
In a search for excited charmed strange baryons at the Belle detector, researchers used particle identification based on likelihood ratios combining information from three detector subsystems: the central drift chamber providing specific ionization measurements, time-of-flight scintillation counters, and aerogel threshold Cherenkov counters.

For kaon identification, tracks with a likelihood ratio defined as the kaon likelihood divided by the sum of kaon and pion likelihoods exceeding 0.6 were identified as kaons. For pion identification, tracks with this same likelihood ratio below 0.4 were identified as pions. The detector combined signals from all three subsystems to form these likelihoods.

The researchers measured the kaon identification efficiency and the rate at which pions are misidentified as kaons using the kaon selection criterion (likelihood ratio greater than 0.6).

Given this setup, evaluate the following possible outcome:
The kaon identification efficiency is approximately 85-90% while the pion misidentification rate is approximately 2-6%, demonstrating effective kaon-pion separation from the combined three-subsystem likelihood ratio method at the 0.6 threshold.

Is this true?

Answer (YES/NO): NO